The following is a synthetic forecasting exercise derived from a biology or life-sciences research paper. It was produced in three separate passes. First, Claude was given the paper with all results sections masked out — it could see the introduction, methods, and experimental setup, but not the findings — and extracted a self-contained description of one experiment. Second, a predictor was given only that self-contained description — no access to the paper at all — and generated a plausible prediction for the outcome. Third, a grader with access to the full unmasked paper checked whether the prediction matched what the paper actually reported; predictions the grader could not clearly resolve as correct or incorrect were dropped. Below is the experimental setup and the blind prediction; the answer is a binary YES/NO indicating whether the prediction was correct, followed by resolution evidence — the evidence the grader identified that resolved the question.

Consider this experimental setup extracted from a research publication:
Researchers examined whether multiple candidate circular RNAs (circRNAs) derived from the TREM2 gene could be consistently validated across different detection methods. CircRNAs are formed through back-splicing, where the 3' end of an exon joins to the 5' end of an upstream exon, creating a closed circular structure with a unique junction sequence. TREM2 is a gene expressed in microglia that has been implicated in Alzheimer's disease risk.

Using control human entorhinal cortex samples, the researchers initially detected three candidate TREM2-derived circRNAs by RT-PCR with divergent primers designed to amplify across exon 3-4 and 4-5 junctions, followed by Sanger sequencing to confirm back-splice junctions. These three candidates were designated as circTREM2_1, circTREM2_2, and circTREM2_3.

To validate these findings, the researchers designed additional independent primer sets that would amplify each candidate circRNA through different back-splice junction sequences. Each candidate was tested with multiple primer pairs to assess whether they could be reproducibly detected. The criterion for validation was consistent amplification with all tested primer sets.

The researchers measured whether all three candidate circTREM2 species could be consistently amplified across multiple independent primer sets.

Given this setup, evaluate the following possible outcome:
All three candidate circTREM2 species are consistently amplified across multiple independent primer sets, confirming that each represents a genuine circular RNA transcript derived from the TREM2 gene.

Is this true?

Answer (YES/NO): NO